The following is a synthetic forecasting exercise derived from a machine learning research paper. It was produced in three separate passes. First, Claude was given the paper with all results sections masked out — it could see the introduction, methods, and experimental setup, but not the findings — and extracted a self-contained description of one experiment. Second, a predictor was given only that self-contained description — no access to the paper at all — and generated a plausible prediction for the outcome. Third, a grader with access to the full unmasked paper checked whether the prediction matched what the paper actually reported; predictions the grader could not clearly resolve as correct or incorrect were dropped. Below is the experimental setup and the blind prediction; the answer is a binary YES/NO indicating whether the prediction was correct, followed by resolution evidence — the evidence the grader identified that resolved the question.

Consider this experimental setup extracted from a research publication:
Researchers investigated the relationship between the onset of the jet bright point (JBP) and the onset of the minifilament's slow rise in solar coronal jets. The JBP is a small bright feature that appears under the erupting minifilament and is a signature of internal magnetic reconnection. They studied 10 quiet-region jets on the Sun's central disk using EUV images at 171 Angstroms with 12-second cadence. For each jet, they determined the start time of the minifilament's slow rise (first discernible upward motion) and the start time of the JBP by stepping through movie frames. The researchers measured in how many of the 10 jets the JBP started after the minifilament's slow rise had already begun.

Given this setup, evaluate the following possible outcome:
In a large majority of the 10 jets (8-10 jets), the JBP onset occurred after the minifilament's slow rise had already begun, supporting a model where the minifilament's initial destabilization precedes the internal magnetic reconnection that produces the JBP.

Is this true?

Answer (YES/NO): YES